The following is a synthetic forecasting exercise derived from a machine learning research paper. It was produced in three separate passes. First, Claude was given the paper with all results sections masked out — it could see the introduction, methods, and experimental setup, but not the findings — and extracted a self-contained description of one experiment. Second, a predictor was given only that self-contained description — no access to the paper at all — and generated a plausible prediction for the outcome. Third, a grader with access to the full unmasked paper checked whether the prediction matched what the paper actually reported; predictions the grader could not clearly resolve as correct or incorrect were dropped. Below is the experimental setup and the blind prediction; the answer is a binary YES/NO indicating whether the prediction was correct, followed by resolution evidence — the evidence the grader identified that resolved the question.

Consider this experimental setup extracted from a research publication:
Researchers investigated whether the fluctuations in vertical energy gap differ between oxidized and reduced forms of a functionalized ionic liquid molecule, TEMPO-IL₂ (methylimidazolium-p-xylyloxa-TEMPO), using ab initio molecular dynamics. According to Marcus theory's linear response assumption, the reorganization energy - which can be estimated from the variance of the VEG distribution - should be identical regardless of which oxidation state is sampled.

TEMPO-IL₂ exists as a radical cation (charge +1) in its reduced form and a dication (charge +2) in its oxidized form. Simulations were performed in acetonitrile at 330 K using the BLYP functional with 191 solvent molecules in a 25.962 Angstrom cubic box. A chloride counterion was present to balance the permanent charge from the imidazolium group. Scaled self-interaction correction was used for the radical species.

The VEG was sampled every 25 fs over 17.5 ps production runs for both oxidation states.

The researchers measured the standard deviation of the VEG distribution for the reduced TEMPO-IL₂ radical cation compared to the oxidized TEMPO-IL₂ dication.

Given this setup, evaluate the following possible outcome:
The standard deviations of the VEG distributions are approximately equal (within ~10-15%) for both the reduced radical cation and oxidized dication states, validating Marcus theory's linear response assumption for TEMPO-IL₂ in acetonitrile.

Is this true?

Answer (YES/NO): NO